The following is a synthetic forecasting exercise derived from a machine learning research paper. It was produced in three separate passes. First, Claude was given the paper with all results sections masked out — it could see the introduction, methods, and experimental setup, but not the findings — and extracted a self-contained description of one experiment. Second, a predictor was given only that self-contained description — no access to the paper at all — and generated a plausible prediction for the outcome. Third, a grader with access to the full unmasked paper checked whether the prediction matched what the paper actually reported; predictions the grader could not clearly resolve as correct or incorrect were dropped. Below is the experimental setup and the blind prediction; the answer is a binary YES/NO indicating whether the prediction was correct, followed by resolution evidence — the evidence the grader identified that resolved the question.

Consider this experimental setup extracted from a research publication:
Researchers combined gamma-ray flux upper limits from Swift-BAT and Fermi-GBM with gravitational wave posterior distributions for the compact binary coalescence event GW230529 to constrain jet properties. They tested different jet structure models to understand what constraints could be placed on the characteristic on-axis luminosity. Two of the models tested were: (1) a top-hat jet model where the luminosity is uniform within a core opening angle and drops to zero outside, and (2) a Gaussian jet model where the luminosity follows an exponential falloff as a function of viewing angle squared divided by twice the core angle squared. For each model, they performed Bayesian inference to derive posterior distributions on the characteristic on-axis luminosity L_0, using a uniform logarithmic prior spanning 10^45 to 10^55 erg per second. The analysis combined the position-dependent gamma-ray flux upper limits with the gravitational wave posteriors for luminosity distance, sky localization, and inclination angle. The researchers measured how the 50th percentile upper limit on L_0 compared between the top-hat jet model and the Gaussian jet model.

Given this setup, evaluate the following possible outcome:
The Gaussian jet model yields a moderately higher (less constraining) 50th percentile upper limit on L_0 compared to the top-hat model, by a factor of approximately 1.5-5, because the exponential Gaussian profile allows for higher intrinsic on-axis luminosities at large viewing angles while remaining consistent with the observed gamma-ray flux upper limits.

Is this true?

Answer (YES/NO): NO